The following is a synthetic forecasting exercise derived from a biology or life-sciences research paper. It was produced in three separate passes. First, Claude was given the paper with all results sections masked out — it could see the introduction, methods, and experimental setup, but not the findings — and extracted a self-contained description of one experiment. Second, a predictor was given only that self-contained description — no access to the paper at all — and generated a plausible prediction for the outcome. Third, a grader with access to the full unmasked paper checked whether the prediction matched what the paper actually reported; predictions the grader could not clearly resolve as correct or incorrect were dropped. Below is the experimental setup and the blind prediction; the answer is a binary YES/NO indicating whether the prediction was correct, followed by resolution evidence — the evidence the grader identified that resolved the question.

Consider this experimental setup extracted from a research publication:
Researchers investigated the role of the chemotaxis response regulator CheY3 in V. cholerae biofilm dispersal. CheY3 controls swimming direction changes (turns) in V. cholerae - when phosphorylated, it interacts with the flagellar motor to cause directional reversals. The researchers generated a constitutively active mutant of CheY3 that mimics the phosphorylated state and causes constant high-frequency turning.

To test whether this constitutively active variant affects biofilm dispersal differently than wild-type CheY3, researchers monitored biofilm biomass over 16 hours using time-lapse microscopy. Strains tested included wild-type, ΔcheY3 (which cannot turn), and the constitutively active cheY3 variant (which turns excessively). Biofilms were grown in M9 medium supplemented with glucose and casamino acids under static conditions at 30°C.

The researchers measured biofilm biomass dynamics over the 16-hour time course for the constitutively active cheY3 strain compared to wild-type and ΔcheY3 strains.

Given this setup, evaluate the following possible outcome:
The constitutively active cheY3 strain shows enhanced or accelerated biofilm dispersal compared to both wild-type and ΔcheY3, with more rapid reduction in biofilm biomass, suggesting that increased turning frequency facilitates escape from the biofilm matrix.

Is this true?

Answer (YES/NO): NO